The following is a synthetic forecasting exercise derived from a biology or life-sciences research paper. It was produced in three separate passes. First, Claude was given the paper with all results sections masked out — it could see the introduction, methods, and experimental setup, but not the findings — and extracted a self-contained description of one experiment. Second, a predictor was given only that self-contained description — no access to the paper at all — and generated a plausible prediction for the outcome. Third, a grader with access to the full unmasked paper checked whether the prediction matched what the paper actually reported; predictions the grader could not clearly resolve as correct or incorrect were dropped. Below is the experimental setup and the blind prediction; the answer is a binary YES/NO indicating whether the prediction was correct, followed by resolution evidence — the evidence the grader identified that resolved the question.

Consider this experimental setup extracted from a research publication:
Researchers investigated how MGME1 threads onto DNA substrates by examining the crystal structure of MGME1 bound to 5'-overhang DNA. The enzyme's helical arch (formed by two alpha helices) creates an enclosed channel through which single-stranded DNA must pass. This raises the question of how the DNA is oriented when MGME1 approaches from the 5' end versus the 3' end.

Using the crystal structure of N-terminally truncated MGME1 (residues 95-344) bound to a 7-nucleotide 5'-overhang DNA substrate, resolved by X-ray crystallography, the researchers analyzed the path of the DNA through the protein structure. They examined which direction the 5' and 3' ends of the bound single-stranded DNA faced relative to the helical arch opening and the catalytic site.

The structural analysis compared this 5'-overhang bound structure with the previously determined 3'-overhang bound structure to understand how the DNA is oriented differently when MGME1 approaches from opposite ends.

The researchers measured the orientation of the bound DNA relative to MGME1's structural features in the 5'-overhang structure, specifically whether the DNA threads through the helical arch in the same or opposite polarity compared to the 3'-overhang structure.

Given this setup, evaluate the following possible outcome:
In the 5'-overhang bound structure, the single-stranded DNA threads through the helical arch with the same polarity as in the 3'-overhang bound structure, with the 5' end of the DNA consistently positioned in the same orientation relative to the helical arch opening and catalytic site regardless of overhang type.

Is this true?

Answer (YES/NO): NO